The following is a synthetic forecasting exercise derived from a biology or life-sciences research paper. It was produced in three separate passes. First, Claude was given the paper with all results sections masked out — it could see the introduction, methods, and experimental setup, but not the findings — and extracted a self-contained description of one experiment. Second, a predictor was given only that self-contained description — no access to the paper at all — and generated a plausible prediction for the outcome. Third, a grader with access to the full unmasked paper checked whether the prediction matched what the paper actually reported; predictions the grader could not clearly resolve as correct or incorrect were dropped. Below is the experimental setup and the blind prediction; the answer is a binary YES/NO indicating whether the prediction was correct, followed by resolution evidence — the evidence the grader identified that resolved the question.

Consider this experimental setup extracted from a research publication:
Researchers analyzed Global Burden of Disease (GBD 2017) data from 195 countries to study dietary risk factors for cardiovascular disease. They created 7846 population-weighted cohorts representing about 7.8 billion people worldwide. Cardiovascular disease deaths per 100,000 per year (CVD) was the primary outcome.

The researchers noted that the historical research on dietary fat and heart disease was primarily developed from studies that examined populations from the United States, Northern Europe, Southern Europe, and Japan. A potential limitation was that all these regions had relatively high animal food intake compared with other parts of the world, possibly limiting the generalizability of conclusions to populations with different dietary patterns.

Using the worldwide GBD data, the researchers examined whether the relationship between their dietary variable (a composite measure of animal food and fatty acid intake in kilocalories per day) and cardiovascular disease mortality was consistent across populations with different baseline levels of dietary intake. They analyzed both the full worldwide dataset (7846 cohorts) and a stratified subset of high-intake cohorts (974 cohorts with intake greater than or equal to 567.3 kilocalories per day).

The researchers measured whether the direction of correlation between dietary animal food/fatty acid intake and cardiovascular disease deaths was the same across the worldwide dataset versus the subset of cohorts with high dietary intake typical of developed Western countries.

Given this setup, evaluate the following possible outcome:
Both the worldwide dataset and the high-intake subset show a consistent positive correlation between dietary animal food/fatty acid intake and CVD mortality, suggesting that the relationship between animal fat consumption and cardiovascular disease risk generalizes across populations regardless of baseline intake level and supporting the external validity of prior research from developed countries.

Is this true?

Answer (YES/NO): NO